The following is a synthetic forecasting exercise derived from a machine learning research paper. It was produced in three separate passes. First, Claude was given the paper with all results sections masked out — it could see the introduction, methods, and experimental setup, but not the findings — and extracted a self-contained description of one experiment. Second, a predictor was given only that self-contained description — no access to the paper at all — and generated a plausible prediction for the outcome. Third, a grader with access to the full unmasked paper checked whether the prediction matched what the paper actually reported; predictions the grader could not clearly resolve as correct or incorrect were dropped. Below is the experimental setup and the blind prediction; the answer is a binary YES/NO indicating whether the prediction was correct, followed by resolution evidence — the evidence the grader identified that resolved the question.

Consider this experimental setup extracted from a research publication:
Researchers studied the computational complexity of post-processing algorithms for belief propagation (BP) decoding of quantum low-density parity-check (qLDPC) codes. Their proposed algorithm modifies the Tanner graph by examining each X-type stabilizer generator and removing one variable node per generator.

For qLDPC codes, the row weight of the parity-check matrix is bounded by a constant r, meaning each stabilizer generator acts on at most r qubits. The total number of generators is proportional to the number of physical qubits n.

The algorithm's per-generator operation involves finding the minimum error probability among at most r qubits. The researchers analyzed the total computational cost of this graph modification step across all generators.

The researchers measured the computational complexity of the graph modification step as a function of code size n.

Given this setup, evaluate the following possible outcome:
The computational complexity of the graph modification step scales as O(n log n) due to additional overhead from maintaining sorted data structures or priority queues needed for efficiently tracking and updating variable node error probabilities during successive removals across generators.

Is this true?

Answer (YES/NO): NO